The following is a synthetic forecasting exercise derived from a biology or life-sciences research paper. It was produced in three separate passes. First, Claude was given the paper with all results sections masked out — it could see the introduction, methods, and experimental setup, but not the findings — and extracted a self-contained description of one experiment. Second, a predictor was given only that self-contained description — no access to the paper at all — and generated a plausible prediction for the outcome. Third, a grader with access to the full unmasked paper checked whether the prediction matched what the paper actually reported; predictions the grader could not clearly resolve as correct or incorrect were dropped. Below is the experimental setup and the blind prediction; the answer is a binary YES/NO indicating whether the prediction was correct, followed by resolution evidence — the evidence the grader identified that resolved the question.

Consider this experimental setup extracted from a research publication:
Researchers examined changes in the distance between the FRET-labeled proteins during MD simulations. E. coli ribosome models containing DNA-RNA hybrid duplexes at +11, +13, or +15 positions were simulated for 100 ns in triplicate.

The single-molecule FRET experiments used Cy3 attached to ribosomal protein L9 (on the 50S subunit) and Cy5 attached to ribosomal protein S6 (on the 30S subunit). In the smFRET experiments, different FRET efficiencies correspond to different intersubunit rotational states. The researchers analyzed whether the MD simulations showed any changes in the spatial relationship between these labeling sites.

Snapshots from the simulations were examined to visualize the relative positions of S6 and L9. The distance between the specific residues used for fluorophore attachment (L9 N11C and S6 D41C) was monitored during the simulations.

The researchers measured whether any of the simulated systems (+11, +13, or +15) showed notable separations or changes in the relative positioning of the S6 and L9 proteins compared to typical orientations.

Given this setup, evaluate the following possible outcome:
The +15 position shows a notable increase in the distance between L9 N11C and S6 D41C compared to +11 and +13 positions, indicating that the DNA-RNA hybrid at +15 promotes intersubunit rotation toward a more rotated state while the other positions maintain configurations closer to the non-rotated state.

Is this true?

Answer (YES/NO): NO